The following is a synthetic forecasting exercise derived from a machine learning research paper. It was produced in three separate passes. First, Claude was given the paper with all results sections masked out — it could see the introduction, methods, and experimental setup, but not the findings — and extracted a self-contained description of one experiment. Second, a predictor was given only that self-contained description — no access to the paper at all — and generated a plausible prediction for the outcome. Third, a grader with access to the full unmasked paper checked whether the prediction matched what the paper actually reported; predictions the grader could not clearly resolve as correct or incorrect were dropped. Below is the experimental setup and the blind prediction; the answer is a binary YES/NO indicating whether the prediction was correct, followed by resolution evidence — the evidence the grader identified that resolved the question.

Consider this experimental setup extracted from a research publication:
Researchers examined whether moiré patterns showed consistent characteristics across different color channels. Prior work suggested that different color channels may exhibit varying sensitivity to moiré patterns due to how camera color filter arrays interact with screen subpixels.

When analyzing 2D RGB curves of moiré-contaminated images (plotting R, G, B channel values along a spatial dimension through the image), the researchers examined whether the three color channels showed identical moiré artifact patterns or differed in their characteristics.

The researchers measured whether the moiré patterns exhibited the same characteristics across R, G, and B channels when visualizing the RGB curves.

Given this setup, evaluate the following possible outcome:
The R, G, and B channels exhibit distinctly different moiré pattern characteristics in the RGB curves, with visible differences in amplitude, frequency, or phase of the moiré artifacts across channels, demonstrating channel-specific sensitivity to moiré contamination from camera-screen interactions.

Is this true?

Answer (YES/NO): YES